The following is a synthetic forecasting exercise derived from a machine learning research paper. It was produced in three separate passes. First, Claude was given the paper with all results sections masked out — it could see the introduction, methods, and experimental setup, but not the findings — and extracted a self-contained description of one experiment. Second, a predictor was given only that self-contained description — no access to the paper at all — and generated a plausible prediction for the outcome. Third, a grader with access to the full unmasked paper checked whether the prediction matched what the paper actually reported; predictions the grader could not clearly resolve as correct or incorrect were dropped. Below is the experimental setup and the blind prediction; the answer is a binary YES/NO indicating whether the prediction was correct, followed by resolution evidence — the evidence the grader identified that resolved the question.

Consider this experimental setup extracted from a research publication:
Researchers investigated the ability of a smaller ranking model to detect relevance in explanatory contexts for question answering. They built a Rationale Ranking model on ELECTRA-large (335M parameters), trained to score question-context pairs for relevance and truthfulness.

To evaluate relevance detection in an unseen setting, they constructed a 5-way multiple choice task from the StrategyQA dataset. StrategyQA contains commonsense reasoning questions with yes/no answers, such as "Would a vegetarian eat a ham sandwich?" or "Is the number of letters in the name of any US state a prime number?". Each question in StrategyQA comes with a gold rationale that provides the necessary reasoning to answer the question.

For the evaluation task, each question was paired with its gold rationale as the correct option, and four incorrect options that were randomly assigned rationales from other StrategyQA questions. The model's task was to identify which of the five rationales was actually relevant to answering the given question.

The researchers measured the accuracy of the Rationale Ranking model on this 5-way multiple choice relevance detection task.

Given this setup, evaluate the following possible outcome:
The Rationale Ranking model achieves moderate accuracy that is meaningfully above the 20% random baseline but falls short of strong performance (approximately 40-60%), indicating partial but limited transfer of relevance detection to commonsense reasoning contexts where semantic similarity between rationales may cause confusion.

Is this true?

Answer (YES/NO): NO